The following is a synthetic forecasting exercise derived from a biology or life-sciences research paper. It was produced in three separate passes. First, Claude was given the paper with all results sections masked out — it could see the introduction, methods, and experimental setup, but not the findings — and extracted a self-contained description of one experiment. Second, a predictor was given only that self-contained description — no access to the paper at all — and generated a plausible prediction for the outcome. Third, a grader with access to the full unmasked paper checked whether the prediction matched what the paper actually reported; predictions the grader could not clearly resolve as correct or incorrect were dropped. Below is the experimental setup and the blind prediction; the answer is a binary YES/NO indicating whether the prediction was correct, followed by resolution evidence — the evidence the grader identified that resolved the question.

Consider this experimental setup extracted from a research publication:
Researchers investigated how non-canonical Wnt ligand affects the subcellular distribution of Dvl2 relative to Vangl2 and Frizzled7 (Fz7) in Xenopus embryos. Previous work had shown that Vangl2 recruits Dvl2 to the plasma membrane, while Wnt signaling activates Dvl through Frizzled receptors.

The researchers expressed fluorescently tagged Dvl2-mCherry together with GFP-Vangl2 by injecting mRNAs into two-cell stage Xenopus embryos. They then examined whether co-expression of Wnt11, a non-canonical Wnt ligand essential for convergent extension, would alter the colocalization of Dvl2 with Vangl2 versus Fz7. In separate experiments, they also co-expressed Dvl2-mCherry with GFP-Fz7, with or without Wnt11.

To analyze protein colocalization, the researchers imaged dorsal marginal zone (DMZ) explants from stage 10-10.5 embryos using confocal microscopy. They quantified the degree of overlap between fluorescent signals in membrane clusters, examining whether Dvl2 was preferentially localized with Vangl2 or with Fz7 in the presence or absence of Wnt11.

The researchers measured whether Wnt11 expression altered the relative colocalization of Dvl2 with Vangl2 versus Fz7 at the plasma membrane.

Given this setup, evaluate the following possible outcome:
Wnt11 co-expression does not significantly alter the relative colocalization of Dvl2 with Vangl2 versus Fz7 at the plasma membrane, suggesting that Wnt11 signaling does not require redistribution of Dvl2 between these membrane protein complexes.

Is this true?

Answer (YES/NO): NO